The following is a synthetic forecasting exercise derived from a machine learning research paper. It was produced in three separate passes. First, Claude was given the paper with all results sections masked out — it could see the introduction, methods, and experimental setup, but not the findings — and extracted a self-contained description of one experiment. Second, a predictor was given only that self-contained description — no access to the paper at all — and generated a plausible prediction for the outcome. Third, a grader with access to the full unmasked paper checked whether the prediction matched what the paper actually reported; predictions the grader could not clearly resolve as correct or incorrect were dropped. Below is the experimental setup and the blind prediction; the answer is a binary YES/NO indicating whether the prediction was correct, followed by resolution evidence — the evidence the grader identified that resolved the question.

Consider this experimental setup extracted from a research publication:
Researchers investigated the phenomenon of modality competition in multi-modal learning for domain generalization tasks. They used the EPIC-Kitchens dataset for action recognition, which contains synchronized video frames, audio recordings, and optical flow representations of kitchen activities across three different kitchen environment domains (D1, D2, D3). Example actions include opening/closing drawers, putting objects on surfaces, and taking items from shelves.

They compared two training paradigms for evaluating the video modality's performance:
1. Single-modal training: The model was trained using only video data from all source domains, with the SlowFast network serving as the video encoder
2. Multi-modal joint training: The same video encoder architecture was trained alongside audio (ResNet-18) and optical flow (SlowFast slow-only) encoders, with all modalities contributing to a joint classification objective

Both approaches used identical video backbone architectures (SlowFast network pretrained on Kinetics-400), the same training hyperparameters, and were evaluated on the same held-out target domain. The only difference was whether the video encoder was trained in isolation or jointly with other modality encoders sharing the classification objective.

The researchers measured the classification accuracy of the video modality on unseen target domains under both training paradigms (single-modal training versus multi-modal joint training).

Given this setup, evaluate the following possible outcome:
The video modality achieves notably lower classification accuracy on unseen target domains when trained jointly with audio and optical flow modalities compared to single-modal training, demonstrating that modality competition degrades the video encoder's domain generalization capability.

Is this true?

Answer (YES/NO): YES